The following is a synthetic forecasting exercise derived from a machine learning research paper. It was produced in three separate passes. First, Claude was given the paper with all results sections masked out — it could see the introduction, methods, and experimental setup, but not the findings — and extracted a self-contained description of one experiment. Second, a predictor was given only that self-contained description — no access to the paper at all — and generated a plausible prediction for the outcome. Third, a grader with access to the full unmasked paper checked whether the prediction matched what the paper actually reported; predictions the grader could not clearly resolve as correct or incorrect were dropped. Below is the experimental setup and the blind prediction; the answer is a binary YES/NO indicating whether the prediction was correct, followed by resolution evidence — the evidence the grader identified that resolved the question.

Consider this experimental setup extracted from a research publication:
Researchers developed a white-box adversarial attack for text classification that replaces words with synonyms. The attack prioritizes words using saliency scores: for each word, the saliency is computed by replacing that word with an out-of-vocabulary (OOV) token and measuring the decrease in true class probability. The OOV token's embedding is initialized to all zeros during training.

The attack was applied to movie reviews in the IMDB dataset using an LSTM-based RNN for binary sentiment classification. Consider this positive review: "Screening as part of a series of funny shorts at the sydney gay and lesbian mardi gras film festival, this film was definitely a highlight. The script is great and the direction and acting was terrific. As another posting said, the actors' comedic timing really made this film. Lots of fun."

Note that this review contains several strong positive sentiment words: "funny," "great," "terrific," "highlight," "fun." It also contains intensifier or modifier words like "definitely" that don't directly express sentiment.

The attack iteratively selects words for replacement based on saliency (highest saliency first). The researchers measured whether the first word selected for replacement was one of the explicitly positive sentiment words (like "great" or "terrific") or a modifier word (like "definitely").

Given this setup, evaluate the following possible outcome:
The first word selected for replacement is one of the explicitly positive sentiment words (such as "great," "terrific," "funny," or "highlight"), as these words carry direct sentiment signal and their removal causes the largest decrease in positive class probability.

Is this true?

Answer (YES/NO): YES